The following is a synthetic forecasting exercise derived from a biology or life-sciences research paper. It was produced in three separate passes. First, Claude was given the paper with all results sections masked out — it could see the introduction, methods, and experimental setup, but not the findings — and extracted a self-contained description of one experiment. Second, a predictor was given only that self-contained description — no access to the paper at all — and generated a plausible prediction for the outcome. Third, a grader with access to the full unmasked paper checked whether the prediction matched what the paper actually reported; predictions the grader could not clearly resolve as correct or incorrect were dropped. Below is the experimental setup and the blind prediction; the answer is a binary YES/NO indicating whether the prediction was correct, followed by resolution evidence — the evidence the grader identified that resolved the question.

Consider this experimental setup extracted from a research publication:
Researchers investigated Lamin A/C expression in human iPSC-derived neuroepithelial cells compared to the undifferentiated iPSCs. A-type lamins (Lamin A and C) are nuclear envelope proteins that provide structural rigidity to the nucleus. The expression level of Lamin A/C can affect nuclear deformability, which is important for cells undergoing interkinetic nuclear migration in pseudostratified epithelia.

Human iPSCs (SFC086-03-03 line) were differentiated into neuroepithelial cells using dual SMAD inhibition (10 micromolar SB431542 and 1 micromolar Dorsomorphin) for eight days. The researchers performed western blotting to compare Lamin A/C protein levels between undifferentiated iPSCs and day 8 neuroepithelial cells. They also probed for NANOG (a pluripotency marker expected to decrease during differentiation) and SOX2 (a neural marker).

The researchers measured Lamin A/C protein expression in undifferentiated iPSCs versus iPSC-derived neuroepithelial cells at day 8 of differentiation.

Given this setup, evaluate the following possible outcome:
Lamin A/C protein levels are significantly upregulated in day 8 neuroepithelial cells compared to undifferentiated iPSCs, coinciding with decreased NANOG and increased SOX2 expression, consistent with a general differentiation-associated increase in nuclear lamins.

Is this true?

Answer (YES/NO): NO